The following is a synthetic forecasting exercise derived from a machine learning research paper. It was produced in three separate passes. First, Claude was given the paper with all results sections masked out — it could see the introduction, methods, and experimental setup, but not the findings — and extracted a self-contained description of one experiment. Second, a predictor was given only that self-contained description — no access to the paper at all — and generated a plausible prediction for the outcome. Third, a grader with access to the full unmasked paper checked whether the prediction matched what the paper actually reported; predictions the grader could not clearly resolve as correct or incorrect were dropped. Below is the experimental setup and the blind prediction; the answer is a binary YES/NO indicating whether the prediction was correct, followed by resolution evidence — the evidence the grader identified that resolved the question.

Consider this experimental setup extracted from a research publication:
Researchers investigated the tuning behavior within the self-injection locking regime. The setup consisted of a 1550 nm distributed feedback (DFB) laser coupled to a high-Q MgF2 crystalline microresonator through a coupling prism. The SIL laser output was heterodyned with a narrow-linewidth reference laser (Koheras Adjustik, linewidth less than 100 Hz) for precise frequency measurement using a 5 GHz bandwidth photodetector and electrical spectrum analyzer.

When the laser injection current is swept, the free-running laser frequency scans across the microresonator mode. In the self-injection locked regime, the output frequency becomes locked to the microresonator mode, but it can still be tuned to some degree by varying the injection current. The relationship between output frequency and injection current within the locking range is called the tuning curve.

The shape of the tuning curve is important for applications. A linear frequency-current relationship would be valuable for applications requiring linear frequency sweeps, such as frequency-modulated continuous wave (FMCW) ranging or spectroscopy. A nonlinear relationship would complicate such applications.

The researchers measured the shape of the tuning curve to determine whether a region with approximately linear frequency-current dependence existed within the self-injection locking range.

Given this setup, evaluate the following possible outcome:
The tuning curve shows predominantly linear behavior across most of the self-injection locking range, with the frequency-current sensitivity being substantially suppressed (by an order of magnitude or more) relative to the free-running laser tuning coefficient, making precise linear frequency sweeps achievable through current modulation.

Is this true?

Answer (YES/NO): NO